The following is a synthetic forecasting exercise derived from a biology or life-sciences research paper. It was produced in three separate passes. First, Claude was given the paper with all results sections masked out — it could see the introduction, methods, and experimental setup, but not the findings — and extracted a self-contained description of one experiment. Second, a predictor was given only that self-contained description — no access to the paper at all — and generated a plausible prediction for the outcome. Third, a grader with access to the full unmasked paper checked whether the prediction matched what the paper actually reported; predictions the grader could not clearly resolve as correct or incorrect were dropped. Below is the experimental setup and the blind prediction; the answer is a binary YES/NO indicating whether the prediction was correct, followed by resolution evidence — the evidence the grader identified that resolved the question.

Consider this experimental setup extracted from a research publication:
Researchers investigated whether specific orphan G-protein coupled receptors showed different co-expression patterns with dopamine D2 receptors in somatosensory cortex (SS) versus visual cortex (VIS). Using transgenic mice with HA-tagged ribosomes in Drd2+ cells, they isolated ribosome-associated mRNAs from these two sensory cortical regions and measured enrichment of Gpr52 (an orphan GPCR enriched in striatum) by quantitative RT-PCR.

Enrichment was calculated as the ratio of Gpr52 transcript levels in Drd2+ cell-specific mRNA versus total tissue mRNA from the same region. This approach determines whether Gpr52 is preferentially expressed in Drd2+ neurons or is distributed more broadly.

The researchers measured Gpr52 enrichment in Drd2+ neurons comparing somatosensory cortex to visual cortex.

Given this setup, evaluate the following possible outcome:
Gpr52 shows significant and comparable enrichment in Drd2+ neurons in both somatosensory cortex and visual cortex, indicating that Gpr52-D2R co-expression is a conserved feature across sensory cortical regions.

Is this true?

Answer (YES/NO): NO